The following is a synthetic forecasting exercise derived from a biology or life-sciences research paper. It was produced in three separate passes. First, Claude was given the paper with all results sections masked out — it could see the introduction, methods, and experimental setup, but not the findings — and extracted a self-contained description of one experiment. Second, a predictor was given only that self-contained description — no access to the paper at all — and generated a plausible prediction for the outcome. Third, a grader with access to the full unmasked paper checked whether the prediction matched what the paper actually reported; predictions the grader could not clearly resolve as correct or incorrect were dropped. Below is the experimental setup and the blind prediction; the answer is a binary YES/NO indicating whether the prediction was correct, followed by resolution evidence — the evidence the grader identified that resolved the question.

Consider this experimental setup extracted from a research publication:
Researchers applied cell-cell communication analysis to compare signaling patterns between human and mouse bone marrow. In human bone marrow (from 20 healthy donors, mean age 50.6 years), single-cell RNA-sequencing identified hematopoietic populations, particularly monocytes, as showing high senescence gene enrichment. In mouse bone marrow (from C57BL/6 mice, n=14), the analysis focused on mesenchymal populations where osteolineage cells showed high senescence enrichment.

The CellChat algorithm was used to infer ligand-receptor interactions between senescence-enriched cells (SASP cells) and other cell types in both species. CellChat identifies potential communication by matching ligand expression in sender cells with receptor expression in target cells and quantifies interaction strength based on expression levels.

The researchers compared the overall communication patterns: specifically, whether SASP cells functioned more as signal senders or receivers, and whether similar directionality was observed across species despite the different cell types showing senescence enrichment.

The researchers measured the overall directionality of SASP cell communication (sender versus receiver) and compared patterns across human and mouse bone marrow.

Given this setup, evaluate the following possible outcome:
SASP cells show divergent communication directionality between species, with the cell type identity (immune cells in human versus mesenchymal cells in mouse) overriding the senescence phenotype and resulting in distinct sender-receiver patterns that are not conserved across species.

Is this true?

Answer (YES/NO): NO